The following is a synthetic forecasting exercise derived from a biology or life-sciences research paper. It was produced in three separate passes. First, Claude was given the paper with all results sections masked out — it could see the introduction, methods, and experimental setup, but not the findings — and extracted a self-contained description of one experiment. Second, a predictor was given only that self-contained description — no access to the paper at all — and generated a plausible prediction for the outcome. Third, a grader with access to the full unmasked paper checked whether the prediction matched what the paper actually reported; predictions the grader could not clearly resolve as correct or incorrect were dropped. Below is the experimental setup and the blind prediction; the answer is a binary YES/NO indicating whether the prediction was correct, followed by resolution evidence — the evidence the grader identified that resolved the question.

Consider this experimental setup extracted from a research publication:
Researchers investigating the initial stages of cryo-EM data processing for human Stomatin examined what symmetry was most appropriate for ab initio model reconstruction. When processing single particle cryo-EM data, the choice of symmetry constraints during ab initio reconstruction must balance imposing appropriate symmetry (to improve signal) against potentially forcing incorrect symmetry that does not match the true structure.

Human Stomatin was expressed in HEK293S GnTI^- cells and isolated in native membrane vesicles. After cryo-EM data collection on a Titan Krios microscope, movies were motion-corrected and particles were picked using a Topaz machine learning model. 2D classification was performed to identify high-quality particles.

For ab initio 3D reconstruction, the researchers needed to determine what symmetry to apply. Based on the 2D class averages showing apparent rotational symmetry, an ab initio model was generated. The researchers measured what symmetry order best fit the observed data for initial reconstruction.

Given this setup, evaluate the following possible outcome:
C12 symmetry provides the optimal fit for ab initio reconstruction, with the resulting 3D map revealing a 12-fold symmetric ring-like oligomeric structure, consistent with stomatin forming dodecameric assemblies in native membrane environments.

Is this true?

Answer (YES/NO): NO